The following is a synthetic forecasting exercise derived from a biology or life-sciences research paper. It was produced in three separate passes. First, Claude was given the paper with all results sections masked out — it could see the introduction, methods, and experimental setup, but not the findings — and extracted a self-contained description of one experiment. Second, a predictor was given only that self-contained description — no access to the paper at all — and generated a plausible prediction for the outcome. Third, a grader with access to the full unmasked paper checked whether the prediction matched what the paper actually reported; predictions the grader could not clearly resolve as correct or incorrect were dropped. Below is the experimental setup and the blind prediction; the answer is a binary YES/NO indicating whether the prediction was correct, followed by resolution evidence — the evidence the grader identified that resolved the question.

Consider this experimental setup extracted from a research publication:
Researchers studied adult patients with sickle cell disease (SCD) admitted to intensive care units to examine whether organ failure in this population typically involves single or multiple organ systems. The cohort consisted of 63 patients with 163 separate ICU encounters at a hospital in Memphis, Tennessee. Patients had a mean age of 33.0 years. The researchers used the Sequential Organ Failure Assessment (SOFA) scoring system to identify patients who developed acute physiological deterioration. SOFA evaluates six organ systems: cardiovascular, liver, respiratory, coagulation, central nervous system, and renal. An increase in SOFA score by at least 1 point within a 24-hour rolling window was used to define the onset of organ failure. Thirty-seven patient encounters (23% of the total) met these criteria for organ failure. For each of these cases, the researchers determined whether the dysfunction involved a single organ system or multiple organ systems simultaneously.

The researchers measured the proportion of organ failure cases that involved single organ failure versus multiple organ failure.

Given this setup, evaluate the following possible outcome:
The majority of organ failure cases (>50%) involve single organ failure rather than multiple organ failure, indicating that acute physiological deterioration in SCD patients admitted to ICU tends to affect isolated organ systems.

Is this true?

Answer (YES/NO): YES